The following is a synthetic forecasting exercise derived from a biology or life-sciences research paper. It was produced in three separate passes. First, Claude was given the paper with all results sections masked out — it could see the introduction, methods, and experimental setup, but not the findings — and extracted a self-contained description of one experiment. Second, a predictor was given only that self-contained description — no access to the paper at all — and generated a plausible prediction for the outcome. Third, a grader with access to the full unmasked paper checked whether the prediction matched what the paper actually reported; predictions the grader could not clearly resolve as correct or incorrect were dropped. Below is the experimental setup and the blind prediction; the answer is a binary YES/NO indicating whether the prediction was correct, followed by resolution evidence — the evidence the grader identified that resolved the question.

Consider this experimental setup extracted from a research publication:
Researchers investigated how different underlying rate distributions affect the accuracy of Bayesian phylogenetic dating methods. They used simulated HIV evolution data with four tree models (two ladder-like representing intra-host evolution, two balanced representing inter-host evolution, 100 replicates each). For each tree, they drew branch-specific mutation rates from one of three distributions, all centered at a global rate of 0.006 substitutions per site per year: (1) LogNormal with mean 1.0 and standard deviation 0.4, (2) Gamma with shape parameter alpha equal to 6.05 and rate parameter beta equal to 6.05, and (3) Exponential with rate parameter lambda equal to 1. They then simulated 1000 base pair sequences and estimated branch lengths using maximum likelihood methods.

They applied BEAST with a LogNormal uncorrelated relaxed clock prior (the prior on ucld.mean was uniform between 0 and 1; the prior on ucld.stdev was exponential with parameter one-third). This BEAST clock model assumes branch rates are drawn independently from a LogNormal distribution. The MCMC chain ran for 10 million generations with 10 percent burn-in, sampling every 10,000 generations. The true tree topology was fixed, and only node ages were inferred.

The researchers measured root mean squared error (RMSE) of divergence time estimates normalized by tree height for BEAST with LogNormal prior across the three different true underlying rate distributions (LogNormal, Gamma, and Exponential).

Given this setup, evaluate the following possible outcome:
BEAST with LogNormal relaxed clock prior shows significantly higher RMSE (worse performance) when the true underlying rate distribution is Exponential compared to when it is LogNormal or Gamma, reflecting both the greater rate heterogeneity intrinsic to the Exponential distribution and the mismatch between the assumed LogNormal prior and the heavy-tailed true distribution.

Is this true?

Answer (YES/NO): YES